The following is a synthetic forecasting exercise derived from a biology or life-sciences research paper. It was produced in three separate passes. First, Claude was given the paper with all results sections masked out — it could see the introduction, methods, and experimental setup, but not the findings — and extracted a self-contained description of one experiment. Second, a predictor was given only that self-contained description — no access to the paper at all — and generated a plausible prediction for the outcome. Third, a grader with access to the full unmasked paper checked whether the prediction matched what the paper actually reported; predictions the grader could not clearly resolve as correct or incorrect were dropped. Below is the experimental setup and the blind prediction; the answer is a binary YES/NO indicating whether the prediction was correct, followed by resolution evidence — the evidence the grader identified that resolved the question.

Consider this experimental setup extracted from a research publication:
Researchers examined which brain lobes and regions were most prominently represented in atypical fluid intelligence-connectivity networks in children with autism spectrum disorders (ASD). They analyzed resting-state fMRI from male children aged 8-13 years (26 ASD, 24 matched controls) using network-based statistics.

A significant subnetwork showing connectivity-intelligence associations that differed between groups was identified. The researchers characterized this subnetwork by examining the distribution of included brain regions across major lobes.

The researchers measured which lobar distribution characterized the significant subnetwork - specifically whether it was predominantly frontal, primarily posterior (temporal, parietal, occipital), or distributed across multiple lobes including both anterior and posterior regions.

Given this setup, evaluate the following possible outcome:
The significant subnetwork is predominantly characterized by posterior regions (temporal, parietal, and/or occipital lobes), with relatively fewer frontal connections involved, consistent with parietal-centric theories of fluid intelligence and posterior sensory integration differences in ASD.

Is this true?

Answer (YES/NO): YES